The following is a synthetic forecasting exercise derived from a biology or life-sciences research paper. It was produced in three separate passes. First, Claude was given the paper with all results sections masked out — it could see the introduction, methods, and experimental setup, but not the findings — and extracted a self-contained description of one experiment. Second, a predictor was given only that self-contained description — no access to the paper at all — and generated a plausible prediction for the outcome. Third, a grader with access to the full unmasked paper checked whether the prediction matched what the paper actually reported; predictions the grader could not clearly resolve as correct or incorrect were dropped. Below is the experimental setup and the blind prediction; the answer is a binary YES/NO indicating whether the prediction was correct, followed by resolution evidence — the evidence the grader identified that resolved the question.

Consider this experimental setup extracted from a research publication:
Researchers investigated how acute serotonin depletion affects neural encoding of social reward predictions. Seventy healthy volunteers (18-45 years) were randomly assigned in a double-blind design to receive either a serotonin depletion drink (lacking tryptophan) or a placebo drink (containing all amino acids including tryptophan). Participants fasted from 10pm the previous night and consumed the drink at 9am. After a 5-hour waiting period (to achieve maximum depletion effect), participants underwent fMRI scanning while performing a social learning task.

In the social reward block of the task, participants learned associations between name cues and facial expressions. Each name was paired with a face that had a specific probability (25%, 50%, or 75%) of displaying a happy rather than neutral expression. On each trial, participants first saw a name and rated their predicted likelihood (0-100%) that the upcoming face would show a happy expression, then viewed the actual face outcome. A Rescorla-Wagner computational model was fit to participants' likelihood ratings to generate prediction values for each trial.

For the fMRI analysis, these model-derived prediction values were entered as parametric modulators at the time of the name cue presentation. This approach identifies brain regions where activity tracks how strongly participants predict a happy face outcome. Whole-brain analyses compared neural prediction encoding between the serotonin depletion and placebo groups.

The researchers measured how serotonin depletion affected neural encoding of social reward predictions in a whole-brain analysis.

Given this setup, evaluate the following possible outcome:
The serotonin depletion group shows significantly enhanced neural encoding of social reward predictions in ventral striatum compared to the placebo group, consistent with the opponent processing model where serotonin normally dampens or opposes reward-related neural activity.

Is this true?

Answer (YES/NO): NO